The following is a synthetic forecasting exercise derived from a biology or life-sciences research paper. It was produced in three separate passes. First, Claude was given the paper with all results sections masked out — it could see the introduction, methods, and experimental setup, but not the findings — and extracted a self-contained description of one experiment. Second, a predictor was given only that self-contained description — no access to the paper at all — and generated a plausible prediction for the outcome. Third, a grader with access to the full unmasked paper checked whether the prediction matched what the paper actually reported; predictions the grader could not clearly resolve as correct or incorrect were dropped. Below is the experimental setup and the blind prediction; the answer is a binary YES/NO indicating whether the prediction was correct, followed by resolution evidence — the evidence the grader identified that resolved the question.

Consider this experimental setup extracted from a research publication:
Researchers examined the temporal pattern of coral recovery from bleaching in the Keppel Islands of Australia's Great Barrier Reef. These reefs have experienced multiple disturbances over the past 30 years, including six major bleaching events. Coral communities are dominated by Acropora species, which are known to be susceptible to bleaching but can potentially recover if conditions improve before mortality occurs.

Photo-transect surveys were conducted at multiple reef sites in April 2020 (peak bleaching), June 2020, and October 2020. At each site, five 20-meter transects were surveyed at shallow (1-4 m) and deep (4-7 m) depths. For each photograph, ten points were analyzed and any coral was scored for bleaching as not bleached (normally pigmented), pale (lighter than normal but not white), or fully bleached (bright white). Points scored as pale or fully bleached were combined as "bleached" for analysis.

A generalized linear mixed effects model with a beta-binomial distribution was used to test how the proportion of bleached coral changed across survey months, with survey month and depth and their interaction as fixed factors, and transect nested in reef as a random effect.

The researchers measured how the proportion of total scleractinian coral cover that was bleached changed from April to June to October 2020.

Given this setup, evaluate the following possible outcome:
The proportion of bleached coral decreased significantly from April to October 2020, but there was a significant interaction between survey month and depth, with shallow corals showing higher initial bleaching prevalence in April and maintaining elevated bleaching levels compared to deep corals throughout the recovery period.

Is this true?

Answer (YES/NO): NO